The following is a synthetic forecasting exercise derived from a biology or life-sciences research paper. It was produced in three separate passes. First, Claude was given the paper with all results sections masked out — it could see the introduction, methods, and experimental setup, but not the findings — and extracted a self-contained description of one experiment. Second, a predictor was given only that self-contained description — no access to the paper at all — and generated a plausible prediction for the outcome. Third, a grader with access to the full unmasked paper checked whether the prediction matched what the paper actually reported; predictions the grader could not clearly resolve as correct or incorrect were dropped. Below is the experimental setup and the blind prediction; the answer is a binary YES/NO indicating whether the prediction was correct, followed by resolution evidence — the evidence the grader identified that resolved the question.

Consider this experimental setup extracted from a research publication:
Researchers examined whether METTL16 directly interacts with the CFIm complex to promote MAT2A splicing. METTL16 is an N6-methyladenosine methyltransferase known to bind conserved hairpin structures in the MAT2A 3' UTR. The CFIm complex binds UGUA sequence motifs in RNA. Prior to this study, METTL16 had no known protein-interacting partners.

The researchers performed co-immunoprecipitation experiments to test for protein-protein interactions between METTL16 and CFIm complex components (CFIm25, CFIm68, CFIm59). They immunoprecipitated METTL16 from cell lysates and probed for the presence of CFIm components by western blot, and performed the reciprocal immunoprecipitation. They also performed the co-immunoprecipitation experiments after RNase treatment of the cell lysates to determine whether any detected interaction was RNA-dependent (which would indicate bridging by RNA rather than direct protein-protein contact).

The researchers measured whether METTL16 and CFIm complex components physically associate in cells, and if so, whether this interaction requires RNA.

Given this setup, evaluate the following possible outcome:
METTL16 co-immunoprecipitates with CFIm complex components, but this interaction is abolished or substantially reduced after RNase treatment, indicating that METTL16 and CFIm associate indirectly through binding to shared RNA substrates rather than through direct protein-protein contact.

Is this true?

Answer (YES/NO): NO